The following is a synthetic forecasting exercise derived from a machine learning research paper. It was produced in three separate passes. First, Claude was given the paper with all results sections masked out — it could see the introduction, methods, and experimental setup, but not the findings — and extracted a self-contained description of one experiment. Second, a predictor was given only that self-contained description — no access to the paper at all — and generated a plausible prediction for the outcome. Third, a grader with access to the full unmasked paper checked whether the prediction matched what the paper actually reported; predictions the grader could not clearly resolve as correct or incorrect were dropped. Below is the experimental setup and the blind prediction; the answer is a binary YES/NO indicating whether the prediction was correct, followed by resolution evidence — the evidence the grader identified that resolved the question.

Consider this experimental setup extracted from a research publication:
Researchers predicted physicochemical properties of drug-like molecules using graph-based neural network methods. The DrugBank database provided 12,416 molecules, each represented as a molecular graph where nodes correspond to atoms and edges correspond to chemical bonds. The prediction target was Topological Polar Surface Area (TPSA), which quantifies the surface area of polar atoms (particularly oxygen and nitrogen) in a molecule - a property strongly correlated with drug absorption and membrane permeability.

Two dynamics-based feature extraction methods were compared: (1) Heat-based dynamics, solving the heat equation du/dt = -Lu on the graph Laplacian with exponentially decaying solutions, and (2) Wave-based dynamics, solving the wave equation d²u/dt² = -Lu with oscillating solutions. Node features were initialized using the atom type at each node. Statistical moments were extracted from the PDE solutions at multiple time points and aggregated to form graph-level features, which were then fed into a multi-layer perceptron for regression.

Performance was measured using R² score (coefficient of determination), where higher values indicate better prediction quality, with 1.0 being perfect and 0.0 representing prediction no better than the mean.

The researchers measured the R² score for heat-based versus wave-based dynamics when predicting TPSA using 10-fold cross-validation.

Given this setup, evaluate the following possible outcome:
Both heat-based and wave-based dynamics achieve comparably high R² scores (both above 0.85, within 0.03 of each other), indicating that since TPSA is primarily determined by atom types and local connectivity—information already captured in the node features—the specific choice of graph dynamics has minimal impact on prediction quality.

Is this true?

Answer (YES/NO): NO